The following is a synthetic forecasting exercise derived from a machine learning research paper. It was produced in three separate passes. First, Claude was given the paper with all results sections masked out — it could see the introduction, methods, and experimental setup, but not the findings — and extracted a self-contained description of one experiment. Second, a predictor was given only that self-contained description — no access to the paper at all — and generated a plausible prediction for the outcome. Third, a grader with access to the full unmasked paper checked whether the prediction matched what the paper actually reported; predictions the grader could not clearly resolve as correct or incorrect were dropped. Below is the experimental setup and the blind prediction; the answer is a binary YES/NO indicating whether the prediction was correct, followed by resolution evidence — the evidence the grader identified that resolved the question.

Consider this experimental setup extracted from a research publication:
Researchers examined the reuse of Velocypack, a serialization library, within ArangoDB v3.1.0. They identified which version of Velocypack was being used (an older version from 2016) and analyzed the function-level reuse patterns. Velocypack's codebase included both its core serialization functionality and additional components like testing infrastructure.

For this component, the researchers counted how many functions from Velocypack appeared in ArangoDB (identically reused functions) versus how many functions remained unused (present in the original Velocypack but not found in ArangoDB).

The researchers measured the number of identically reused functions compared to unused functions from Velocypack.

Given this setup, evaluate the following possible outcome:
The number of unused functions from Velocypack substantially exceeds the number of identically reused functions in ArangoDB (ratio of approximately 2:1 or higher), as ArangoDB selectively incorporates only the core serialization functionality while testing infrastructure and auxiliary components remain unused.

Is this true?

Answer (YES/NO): YES